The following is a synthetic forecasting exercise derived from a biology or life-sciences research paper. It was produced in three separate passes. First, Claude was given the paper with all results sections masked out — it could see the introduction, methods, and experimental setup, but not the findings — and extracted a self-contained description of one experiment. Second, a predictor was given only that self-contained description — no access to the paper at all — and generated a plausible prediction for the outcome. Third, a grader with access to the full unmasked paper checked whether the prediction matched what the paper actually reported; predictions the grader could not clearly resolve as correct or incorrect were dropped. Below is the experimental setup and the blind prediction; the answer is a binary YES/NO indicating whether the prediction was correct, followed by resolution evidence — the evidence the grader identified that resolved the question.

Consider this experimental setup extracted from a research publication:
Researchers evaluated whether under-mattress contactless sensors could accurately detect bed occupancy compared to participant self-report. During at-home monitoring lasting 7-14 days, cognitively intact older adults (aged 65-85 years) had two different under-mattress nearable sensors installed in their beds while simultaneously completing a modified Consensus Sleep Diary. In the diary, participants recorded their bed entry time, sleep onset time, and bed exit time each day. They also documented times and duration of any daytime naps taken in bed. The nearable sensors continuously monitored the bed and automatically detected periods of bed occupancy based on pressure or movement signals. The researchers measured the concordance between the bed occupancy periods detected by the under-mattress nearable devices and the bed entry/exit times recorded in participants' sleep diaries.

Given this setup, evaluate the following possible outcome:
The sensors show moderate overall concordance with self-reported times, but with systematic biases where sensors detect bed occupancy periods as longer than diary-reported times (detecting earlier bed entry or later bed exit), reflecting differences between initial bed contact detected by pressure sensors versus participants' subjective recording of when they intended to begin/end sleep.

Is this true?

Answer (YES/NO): NO